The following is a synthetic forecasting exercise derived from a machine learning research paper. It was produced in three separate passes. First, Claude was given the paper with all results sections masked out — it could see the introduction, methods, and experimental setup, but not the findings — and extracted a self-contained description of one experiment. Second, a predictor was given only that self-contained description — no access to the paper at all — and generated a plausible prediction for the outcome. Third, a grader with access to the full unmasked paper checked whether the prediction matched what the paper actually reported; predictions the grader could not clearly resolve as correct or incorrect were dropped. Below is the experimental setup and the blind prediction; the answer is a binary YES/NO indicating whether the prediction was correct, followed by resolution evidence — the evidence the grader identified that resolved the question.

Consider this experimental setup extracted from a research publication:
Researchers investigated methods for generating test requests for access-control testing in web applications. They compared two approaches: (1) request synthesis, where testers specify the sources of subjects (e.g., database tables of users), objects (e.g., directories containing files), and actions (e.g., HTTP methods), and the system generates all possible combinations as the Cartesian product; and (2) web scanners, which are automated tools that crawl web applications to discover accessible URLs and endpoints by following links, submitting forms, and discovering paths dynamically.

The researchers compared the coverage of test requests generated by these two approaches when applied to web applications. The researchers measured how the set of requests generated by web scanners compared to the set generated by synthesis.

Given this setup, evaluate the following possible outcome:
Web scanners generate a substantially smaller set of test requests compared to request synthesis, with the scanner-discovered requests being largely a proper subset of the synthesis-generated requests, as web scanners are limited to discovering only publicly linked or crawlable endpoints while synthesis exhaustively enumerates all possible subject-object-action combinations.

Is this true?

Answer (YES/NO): YES